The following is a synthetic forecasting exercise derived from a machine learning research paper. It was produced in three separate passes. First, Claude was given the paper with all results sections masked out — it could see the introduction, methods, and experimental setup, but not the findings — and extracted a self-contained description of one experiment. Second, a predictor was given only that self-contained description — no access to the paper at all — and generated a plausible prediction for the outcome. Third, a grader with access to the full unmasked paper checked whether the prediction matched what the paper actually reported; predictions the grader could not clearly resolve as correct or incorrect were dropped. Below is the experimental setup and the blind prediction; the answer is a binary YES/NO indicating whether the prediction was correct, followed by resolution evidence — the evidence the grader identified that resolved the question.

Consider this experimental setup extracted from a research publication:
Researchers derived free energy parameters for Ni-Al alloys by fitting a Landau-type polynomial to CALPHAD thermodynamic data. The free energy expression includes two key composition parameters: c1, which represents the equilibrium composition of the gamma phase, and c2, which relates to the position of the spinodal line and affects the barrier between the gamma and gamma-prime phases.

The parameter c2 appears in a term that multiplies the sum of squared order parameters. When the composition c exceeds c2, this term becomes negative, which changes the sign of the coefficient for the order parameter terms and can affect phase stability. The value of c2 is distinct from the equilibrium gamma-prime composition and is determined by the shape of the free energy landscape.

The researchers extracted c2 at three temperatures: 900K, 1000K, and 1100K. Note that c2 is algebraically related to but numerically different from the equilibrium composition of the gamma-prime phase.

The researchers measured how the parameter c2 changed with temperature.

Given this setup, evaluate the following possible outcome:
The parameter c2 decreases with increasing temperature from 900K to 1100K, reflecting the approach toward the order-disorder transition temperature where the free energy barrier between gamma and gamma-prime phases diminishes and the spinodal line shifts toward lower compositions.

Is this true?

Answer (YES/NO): YES